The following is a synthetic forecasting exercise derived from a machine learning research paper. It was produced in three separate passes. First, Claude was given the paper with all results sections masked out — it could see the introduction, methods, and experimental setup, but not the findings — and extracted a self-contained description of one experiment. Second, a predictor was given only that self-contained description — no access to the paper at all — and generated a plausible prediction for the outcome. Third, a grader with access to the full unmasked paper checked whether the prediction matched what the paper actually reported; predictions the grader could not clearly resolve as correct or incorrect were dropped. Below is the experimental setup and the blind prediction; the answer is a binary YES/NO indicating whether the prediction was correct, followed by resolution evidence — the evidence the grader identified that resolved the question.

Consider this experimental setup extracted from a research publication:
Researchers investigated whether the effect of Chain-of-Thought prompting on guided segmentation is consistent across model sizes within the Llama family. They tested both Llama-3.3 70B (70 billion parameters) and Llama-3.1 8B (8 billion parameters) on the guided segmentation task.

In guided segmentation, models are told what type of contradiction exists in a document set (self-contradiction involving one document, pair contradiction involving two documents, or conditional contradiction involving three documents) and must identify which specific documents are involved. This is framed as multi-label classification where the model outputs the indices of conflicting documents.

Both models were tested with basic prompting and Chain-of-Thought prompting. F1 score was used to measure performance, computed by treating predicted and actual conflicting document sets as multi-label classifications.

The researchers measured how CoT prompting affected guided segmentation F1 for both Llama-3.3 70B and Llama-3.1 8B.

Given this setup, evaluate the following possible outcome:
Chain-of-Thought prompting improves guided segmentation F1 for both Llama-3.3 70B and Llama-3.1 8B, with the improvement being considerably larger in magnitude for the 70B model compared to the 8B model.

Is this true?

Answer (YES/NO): NO